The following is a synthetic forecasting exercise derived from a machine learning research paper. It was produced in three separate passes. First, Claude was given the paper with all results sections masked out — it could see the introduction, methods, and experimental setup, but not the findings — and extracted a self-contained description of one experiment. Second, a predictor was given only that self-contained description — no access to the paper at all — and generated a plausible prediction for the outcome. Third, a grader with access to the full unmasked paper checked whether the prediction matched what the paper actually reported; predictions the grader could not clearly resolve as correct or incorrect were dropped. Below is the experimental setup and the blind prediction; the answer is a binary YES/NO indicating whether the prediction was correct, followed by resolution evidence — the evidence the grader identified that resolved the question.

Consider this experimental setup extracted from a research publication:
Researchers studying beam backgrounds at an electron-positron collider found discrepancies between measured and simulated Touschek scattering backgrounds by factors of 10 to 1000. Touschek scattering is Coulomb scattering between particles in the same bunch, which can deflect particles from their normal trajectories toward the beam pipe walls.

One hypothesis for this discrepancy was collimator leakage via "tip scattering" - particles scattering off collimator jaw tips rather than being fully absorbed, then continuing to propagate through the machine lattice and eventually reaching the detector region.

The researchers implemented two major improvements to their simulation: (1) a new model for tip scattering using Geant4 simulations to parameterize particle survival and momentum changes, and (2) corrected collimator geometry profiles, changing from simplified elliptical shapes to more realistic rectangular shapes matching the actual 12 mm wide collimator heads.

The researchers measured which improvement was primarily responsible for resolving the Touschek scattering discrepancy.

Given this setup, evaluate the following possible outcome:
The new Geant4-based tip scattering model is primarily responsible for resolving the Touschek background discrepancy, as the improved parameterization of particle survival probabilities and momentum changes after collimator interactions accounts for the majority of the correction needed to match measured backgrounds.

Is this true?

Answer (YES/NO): NO